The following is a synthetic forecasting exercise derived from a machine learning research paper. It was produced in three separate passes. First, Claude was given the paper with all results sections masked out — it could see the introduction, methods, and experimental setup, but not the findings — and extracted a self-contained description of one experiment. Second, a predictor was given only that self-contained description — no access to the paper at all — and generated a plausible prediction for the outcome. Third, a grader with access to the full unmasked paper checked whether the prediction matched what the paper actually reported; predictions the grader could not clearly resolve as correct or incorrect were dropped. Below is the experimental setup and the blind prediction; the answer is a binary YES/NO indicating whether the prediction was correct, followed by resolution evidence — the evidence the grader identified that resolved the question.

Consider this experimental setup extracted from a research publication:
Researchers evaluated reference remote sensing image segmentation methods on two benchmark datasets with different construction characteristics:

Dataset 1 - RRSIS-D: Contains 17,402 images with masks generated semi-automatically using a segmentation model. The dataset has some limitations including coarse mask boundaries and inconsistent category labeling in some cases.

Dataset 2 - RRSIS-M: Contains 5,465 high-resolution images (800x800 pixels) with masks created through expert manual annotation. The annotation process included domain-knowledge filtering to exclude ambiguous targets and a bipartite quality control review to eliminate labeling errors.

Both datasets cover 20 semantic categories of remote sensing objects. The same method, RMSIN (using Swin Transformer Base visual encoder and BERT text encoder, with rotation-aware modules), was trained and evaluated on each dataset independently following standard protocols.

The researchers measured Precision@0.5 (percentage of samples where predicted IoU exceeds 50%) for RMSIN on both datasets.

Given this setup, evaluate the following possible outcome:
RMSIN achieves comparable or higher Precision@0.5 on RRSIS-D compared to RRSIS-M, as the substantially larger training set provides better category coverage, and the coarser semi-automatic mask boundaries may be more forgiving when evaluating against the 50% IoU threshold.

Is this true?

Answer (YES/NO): YES